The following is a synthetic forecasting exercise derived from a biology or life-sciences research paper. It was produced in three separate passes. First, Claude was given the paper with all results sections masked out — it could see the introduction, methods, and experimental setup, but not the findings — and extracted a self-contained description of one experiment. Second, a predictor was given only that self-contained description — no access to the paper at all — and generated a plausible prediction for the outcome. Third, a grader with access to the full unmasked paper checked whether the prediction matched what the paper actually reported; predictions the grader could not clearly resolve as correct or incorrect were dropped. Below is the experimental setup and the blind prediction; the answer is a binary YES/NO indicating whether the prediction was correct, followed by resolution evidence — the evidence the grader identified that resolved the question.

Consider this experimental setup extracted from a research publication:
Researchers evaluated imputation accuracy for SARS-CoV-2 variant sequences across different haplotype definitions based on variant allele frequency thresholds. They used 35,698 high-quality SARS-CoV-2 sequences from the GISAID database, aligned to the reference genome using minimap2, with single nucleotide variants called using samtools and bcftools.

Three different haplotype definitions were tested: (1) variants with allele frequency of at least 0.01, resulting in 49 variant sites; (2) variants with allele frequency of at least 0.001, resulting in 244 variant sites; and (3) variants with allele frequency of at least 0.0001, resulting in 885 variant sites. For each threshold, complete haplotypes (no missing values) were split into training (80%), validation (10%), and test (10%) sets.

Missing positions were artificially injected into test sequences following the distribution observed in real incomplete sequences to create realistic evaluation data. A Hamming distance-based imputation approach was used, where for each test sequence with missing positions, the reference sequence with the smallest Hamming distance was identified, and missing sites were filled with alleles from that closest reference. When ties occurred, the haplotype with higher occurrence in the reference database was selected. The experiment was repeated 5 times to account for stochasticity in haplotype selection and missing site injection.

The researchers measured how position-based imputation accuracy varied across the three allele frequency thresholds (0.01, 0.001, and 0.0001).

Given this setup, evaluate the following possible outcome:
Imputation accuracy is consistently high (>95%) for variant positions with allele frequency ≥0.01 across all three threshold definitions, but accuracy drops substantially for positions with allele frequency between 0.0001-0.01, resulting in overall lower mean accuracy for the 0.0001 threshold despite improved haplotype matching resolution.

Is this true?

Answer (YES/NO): NO